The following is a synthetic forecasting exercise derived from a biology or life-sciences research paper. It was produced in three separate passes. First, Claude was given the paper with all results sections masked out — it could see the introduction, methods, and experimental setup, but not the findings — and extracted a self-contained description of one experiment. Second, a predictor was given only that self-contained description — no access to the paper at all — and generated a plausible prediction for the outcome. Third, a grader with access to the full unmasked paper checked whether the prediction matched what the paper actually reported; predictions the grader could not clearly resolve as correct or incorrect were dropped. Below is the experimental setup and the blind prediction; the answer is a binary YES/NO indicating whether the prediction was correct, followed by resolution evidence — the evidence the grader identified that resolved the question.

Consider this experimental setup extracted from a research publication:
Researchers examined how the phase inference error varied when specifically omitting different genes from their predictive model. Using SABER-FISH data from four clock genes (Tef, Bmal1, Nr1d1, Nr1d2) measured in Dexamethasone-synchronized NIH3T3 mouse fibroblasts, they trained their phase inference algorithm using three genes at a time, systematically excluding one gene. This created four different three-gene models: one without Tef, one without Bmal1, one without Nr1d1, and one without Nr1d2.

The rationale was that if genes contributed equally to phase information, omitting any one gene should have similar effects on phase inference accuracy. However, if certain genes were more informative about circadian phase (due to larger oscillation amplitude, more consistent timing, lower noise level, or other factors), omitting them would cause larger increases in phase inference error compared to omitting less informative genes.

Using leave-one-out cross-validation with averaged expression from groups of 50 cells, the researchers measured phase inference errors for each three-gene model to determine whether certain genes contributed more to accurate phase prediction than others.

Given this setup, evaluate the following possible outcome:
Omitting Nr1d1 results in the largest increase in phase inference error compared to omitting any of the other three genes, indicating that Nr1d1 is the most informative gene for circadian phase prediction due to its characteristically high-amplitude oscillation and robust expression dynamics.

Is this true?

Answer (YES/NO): NO